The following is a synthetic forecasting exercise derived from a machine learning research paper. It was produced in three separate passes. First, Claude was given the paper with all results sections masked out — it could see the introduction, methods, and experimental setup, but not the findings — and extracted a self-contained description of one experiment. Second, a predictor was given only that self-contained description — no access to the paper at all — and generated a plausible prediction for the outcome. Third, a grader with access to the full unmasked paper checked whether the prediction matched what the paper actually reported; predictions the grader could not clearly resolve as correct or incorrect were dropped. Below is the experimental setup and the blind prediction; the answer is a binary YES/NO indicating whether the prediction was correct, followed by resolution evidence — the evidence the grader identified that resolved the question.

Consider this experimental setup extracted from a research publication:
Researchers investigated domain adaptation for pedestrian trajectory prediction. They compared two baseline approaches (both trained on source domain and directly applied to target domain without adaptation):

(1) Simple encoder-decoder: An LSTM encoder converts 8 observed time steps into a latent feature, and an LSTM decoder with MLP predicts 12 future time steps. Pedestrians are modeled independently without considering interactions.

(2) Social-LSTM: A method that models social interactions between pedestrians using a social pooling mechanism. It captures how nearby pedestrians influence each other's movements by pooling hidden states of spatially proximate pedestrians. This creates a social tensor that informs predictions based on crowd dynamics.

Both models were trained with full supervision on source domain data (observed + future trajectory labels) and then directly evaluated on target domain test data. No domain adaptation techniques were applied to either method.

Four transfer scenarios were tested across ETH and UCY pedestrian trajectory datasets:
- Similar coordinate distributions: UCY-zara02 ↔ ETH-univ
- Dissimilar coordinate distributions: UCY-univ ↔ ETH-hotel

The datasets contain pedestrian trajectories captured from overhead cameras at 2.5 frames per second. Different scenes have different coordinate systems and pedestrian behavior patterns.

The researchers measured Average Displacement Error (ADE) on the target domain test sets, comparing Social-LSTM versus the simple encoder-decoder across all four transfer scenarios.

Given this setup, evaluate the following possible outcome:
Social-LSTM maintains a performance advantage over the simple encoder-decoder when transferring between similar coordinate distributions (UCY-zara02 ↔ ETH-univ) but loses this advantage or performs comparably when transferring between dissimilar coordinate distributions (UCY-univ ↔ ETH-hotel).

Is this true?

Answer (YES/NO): NO